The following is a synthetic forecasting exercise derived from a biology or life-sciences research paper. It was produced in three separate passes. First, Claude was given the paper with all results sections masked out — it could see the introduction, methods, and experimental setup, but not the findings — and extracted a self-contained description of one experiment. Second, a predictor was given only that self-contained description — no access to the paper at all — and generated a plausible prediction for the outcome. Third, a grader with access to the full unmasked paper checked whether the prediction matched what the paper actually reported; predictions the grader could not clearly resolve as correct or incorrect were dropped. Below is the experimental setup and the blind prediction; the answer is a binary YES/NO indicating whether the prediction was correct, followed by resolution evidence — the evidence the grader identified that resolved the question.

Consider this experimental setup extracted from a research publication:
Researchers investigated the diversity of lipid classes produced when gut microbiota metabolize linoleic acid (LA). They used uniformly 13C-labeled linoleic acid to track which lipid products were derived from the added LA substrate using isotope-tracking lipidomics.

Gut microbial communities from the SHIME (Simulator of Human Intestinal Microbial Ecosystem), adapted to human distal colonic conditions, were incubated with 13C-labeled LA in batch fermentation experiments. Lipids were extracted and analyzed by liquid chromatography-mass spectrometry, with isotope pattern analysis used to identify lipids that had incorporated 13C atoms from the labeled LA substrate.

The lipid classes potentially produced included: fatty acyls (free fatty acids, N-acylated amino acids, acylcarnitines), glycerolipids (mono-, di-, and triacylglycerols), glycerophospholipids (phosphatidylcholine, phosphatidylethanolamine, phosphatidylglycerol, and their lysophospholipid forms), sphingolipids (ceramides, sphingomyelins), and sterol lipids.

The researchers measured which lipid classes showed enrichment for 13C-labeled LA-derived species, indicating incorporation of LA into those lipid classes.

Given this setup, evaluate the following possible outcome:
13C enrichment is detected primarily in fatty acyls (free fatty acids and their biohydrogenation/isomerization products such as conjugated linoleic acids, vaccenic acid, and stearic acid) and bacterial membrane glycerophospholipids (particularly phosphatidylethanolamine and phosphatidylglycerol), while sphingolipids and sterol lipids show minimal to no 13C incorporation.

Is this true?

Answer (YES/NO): NO